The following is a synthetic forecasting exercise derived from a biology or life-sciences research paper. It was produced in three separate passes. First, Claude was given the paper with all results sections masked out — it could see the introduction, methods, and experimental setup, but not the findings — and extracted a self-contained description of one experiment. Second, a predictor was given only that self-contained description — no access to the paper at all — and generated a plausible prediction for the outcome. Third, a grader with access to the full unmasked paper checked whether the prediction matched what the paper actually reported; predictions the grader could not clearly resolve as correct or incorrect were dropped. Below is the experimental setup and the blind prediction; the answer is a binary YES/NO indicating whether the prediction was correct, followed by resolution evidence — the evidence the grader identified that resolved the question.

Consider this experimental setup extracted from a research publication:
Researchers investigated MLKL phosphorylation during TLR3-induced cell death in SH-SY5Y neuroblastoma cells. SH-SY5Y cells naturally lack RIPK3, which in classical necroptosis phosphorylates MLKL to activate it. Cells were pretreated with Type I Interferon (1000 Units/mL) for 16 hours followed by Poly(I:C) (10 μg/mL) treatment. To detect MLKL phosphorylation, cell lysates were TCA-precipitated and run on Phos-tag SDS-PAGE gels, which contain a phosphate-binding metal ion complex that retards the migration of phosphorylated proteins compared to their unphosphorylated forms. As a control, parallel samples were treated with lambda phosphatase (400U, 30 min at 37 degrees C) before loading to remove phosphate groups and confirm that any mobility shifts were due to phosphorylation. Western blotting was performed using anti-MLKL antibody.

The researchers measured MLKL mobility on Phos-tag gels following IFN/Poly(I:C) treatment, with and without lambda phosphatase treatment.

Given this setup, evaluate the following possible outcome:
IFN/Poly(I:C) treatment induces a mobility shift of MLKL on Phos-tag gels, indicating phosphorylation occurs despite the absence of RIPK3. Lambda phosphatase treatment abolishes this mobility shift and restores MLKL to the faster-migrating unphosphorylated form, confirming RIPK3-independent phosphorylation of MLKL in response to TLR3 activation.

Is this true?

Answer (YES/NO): YES